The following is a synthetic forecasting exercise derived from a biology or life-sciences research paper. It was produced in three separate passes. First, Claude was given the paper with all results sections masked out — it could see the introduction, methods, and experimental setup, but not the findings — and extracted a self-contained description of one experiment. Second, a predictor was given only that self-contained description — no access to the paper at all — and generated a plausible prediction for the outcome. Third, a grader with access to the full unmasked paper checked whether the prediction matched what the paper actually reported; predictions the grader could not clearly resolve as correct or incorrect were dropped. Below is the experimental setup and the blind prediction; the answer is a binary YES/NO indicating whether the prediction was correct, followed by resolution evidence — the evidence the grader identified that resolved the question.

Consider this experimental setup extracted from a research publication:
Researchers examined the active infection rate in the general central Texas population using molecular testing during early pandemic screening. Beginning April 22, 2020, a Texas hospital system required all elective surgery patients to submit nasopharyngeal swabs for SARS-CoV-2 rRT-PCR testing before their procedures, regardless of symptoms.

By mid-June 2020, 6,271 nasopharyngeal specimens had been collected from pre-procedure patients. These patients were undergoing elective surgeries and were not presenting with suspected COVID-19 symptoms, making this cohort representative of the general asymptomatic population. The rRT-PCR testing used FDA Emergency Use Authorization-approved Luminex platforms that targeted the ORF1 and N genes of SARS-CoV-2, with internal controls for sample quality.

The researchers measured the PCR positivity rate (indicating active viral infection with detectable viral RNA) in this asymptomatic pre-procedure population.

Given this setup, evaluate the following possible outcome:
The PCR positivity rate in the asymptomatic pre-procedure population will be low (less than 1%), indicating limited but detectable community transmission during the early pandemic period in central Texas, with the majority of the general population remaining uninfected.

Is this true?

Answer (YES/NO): YES